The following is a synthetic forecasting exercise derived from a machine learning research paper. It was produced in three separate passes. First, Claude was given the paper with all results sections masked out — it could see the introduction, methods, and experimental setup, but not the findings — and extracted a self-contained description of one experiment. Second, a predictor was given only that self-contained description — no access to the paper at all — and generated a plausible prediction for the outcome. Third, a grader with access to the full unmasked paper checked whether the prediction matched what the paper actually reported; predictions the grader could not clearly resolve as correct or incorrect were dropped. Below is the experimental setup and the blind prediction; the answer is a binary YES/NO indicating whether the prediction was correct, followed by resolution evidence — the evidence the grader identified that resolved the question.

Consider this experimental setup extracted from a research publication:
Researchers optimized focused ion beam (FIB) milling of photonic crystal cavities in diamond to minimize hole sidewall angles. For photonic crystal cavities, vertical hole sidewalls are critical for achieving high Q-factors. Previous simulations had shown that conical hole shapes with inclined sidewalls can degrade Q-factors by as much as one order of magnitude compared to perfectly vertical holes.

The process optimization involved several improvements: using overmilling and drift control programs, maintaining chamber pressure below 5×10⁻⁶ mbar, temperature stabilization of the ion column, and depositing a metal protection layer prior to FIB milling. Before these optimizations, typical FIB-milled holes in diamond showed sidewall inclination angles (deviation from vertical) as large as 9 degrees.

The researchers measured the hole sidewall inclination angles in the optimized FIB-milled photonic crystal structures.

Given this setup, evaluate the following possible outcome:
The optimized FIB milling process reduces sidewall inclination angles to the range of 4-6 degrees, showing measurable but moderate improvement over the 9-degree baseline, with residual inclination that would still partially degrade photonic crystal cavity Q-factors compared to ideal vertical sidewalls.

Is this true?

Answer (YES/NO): NO